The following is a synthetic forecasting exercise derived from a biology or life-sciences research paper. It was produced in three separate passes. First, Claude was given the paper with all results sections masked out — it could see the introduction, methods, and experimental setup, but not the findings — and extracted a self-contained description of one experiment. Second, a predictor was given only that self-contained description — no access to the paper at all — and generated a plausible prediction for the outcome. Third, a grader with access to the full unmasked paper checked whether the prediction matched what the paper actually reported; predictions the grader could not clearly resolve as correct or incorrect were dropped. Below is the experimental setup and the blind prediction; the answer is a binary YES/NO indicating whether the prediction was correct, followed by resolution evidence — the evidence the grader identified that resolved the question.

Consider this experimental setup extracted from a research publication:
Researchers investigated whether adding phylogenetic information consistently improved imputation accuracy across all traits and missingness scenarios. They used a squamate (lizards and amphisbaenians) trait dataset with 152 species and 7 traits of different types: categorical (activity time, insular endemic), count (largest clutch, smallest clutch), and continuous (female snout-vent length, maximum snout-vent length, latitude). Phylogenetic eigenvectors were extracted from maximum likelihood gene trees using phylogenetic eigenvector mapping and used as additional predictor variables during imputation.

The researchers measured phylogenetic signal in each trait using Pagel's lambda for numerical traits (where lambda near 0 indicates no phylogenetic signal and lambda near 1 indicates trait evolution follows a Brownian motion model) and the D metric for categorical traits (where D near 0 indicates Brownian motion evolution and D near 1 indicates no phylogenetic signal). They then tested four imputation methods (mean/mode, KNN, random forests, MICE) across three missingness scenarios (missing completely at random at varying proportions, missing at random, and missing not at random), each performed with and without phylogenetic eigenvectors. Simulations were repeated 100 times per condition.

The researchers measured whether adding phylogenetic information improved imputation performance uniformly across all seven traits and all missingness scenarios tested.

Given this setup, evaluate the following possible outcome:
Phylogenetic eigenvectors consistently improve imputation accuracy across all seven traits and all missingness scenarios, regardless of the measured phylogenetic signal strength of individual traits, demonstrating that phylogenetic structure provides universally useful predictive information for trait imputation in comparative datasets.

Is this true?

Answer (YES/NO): NO